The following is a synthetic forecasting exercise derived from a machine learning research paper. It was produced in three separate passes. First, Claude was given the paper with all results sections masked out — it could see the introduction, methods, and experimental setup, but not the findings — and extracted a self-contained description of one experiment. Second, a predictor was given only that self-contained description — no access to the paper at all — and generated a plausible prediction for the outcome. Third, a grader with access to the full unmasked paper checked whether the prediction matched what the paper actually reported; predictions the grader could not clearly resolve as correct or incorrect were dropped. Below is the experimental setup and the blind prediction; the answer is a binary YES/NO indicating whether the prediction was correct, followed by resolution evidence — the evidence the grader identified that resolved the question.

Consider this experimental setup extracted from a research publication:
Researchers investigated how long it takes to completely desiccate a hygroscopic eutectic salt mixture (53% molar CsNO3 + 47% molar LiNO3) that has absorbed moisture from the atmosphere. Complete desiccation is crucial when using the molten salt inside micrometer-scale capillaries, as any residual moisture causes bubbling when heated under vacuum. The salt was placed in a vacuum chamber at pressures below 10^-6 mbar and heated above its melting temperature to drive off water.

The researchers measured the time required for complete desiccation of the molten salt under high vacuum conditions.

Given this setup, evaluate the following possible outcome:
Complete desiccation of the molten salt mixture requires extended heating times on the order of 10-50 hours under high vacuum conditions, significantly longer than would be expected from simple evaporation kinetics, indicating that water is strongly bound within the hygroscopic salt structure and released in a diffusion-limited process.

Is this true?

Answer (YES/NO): YES